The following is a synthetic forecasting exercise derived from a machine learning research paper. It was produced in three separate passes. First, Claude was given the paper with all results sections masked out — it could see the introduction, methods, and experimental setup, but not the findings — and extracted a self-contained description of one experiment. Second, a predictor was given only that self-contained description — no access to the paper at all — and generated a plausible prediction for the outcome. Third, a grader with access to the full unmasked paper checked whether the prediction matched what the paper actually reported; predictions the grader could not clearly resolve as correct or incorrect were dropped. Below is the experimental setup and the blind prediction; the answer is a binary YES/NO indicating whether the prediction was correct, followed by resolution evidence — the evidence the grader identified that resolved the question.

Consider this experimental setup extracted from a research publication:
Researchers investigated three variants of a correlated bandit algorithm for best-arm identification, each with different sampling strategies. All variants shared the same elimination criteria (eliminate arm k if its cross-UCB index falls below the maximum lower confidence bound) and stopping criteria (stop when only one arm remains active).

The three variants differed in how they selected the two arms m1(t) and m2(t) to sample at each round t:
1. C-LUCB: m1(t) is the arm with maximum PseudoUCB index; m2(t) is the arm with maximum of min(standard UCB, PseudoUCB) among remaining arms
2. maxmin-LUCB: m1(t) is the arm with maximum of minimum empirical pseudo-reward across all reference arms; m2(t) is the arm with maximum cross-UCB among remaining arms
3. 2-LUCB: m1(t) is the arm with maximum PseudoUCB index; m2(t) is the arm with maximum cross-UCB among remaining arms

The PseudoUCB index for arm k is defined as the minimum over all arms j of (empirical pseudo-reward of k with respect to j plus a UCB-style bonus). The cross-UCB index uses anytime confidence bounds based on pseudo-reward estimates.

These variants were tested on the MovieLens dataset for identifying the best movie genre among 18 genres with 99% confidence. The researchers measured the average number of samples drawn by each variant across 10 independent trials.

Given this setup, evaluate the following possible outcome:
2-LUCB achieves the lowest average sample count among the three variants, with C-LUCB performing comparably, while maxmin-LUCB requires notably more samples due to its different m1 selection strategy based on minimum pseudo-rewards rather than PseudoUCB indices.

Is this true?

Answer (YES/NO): NO